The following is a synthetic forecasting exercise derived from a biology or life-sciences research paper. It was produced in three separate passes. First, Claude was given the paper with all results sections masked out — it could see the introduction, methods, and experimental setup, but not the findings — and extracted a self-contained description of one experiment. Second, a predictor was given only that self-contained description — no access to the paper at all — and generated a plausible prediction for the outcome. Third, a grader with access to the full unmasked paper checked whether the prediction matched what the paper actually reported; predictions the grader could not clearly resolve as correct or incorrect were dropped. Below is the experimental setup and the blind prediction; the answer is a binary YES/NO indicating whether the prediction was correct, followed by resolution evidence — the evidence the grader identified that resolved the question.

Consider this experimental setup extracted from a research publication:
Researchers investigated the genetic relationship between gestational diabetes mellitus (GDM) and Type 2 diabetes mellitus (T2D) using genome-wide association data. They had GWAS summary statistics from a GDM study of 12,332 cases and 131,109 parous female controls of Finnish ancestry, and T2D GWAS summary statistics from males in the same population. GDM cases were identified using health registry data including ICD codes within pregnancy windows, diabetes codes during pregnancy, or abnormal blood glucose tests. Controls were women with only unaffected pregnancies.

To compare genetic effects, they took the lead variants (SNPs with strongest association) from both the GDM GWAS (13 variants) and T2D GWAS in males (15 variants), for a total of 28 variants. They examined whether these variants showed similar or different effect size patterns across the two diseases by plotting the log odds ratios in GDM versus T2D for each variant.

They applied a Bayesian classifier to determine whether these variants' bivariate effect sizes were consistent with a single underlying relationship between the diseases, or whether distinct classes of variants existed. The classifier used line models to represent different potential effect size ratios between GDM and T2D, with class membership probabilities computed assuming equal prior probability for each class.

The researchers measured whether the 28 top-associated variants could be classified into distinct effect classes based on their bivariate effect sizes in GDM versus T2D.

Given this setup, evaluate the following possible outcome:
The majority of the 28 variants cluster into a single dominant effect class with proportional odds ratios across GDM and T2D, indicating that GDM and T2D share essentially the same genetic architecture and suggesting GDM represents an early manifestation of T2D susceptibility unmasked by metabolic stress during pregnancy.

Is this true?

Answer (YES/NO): NO